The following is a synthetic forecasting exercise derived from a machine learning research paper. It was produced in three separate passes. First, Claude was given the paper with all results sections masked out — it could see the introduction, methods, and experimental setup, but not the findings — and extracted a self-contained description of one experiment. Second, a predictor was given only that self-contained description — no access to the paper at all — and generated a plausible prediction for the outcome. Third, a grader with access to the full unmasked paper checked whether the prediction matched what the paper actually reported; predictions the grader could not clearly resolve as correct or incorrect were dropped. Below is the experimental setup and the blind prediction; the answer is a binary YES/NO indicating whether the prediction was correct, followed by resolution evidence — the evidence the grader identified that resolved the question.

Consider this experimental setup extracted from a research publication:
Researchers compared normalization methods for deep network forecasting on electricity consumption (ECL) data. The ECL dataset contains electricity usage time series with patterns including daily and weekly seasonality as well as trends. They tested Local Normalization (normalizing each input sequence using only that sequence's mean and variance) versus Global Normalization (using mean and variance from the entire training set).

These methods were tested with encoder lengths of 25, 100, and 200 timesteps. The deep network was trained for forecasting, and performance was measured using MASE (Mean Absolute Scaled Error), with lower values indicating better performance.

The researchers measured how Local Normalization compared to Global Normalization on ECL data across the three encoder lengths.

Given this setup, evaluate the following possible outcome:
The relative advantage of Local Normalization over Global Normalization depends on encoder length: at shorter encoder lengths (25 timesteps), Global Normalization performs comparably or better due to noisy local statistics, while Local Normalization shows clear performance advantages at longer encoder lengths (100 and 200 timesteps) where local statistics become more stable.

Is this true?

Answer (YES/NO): NO